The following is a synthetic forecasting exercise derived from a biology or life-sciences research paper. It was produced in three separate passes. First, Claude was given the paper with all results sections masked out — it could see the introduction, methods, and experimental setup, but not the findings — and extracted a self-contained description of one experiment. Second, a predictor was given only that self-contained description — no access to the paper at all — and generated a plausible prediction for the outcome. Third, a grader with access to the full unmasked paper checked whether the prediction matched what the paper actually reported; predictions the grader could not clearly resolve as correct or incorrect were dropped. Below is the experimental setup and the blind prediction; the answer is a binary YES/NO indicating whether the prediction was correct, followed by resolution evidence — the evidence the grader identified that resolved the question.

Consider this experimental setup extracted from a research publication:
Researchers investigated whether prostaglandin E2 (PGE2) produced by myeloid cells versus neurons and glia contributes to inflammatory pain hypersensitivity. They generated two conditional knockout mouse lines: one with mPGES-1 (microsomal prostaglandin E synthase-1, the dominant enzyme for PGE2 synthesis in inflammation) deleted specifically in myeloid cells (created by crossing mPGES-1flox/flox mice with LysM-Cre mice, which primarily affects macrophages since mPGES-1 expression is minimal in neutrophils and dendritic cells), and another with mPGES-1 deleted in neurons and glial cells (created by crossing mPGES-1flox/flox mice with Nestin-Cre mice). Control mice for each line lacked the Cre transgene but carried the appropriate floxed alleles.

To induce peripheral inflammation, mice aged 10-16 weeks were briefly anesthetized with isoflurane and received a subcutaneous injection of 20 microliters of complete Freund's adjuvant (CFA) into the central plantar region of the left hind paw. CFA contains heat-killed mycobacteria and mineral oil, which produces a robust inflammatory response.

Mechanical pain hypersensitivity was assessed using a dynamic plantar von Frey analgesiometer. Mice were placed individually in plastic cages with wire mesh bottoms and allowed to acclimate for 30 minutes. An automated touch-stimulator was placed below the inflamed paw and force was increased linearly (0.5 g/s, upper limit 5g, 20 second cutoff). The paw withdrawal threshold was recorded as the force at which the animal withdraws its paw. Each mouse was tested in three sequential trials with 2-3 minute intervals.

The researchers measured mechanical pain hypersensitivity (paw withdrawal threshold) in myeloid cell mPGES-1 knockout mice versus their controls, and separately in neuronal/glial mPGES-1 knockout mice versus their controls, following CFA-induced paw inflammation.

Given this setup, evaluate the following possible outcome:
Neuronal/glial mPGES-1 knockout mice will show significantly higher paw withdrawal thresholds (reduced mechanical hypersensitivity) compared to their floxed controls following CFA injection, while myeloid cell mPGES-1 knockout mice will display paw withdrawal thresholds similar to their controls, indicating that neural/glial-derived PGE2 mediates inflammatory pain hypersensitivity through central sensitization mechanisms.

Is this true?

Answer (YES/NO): NO